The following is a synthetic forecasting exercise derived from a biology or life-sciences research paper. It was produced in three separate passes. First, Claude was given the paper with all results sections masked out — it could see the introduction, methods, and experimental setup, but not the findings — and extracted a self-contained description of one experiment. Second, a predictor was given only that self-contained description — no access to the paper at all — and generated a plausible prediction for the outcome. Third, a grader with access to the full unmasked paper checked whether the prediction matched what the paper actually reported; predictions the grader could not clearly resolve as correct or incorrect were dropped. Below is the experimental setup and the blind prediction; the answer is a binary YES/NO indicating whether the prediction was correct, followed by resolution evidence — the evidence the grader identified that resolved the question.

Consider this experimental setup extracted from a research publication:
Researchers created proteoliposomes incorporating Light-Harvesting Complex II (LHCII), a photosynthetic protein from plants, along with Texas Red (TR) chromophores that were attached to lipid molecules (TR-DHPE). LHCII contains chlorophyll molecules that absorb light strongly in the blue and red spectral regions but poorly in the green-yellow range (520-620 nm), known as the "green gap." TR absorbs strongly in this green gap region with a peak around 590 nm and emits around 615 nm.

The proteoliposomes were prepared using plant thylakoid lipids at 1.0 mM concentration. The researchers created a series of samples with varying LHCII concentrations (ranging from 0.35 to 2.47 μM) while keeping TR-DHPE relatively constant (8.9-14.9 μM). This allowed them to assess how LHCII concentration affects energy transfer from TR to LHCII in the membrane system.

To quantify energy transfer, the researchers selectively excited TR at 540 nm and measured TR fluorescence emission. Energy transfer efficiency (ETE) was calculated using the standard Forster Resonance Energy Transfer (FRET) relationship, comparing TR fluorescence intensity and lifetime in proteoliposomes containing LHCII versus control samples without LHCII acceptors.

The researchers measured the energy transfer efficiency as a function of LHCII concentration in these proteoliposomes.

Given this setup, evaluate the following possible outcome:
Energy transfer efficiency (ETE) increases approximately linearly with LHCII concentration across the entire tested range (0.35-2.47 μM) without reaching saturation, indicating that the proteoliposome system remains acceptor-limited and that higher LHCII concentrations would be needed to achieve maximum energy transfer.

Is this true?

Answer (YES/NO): NO